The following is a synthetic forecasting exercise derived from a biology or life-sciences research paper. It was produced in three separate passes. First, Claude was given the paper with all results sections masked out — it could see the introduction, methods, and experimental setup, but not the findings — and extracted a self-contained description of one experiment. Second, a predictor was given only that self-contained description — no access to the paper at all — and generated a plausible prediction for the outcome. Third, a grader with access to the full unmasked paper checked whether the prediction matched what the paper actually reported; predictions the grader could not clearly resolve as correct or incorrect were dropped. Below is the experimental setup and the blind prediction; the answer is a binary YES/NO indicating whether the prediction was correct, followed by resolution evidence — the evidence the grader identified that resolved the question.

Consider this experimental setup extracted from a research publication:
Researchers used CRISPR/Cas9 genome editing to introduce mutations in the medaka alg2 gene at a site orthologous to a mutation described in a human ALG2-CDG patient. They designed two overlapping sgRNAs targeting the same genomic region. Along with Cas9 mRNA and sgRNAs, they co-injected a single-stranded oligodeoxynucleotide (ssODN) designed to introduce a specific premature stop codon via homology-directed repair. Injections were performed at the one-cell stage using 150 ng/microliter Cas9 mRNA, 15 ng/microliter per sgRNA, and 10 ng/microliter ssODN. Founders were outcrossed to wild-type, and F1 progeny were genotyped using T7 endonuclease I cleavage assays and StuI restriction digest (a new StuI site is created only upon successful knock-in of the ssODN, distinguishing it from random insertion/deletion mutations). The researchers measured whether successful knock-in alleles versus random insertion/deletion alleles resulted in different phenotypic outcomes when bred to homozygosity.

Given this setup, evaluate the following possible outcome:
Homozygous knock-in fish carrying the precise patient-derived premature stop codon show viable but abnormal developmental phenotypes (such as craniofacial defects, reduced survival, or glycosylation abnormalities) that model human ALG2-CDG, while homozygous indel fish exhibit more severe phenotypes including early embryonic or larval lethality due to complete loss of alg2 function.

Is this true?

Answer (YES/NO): NO